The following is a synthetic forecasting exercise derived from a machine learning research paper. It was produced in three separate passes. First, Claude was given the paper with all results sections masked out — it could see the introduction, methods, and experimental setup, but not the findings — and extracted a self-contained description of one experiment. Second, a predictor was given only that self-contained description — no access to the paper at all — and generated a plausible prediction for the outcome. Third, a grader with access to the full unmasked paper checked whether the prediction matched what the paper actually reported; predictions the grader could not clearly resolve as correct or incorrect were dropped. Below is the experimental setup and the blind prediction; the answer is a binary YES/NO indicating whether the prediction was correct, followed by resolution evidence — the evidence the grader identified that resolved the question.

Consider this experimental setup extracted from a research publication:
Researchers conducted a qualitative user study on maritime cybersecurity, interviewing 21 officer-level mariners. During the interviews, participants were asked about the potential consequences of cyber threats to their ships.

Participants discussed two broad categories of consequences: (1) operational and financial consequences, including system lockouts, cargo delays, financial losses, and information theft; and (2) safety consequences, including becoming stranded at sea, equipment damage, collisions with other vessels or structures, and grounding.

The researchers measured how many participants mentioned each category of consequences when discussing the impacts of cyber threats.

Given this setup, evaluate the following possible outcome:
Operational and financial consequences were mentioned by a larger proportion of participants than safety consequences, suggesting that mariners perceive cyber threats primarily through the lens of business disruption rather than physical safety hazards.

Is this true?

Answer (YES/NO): NO